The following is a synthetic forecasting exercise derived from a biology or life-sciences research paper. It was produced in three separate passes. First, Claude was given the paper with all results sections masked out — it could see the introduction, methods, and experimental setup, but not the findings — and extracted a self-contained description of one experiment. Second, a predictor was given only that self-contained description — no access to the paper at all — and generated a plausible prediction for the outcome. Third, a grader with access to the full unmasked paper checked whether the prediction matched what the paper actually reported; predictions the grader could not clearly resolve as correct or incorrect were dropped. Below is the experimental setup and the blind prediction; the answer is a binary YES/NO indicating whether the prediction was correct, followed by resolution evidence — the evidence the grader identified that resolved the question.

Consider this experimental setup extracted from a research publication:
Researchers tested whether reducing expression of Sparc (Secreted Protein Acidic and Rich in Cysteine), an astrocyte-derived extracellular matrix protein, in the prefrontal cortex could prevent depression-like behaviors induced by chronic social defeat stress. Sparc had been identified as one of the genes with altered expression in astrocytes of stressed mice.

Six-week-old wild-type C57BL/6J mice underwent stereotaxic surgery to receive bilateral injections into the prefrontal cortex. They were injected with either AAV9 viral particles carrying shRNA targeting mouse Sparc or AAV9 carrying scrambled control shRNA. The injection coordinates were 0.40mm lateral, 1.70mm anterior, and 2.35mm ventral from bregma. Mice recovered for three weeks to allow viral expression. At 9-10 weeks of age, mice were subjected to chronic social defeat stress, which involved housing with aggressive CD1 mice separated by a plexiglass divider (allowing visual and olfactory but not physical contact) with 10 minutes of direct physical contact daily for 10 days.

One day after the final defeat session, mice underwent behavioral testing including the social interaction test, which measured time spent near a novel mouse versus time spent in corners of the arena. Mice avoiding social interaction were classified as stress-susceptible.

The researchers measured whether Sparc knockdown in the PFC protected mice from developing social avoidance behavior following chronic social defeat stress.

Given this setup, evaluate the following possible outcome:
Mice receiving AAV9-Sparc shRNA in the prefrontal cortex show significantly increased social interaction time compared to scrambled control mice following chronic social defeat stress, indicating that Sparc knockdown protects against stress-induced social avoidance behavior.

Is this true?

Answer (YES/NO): NO